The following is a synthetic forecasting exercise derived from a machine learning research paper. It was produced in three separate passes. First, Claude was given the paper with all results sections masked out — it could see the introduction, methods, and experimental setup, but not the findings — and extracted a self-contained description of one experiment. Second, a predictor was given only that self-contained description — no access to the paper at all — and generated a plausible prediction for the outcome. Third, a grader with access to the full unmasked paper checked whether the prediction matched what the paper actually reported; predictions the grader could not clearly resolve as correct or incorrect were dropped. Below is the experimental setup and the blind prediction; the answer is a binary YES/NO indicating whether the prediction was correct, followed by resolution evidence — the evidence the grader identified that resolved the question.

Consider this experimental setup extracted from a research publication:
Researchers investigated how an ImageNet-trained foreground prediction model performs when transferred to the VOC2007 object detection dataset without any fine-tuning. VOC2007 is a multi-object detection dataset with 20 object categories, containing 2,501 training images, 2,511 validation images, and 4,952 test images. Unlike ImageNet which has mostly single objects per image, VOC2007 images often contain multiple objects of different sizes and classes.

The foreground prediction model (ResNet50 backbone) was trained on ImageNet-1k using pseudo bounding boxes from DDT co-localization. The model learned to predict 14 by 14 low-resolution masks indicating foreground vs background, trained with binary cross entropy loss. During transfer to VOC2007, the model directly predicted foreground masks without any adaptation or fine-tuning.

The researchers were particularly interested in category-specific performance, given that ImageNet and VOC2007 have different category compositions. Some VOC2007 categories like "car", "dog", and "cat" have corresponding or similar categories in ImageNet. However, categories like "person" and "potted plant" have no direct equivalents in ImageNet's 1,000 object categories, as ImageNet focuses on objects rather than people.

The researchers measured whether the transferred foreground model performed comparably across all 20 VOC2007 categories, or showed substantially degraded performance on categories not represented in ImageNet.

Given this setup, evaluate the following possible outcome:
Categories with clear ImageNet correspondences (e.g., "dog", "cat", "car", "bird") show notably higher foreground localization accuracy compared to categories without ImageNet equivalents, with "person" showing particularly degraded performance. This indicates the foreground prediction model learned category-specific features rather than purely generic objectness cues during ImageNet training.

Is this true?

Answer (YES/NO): YES